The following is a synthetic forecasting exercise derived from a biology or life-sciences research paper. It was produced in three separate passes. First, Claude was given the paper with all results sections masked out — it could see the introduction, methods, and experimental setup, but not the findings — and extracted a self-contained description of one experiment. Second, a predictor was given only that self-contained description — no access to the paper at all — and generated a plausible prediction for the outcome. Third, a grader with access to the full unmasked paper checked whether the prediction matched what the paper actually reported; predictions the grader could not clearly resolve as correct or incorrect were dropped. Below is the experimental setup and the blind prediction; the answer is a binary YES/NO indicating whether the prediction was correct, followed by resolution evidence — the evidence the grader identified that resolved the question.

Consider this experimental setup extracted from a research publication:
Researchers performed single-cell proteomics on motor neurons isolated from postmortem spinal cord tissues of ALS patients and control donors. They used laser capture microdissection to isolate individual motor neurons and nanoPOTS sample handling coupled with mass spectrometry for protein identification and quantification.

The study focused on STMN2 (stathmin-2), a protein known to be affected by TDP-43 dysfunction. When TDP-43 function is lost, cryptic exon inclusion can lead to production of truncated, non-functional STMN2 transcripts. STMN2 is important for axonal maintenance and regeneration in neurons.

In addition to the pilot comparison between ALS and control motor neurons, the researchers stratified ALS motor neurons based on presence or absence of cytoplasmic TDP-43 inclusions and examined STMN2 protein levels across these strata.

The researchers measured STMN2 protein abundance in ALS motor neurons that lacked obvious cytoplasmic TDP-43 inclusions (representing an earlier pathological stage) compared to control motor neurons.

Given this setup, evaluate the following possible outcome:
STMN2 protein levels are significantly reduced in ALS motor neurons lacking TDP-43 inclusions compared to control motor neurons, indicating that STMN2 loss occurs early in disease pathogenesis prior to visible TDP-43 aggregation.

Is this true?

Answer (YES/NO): YES